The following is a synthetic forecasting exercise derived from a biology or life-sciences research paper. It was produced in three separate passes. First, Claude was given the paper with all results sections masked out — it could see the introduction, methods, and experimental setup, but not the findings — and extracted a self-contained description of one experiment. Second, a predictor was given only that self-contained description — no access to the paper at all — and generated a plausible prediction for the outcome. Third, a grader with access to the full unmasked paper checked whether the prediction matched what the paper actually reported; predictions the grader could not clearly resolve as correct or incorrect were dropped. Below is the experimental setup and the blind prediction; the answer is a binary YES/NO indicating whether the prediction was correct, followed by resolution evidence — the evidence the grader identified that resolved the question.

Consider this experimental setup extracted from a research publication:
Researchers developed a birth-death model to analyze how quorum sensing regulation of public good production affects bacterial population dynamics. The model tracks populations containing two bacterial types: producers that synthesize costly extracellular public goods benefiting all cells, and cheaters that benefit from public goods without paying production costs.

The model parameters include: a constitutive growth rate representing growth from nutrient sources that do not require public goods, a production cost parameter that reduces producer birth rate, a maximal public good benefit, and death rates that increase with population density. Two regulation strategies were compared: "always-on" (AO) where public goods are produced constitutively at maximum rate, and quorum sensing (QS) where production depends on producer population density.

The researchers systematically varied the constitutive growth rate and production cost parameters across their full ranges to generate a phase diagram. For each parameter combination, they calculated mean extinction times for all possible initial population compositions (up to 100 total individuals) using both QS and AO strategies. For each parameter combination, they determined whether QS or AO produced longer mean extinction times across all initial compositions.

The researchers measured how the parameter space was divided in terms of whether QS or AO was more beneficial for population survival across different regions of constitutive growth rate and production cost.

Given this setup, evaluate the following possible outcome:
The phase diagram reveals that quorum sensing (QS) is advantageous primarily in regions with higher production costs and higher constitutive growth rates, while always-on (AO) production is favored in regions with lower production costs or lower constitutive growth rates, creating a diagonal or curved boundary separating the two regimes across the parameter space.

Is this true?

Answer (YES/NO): NO